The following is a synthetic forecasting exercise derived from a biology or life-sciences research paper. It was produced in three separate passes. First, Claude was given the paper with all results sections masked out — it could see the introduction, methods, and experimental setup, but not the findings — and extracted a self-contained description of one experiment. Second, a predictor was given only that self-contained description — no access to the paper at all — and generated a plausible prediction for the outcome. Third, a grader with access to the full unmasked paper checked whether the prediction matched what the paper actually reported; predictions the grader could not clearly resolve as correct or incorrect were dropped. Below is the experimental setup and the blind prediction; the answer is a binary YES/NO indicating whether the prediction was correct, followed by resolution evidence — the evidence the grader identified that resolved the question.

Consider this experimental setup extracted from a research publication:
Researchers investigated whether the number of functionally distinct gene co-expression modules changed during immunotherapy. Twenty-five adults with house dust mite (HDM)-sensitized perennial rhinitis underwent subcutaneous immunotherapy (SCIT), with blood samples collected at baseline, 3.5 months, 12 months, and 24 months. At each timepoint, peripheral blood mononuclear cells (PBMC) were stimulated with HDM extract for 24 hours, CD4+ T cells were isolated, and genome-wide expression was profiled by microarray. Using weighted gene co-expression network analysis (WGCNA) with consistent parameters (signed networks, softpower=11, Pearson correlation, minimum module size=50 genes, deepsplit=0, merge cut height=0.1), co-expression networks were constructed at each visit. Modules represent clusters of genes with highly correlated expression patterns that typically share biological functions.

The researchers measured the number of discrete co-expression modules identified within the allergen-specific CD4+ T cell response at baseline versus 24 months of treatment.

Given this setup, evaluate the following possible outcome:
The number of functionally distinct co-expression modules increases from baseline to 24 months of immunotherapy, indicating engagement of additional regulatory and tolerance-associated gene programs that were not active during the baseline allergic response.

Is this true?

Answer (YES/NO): NO